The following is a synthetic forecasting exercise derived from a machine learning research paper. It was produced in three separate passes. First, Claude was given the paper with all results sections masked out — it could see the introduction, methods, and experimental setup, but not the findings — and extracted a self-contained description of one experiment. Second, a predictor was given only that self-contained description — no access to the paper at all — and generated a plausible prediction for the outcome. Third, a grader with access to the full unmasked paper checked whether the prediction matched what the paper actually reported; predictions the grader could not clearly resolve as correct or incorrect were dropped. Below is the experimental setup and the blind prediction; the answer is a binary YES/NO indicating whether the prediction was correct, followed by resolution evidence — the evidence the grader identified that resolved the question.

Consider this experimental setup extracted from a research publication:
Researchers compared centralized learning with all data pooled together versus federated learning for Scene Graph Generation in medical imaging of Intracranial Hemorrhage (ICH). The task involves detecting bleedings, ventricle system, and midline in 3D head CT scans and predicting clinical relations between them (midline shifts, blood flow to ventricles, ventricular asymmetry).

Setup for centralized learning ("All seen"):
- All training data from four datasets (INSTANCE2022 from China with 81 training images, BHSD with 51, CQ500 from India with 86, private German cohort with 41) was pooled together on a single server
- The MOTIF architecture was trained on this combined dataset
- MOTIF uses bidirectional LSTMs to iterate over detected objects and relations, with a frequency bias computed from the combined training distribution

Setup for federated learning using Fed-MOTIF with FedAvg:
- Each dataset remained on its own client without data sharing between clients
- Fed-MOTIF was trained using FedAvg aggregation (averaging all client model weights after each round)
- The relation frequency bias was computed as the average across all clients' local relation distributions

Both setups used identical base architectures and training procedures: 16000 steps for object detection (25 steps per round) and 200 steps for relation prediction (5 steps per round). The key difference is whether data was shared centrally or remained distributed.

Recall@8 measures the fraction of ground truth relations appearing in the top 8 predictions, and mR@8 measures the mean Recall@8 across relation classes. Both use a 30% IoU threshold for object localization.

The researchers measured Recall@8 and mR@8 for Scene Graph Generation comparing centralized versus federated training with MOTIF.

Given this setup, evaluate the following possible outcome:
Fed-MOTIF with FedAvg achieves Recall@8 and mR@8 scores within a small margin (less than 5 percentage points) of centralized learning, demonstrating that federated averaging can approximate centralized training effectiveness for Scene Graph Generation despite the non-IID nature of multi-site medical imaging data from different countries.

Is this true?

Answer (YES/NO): YES